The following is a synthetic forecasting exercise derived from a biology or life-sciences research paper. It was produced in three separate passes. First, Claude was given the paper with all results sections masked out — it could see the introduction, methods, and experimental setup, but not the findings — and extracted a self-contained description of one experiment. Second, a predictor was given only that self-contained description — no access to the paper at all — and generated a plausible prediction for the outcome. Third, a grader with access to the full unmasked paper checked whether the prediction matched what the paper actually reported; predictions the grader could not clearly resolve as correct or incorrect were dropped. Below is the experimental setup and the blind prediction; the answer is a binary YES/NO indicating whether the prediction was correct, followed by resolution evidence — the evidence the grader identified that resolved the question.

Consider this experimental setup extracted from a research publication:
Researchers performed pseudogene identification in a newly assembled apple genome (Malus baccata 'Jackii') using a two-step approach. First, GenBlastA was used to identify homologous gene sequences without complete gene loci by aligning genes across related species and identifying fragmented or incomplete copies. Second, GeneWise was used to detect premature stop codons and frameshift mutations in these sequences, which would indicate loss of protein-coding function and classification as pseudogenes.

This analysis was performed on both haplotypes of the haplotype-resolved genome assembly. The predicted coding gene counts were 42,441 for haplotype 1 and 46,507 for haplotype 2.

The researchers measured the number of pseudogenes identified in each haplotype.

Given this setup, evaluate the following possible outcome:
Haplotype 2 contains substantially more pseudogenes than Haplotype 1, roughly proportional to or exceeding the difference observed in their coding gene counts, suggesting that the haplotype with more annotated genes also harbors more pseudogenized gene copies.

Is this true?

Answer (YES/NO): NO